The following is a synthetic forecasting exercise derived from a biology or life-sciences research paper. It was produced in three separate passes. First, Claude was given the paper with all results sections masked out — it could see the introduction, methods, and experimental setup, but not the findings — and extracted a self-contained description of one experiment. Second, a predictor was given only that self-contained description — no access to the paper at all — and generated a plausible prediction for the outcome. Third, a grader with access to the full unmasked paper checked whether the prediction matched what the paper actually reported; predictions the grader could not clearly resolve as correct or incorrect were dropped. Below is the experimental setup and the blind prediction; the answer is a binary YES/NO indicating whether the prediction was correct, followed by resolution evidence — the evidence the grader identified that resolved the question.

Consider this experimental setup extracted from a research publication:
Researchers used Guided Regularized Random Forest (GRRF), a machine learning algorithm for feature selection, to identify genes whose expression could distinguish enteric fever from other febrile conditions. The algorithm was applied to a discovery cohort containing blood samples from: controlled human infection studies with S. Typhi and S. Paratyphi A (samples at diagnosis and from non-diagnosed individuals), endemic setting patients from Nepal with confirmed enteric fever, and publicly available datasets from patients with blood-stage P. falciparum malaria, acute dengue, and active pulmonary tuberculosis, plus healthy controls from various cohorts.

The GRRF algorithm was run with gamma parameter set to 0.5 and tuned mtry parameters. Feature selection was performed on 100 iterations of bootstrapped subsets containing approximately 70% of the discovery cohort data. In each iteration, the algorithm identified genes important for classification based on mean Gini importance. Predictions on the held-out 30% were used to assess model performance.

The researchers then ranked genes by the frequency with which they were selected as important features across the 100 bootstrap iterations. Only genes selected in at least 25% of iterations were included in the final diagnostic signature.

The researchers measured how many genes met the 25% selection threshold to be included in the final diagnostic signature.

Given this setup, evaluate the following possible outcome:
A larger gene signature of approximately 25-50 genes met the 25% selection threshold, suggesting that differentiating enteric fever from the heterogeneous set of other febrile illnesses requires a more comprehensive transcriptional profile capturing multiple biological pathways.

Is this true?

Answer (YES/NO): NO